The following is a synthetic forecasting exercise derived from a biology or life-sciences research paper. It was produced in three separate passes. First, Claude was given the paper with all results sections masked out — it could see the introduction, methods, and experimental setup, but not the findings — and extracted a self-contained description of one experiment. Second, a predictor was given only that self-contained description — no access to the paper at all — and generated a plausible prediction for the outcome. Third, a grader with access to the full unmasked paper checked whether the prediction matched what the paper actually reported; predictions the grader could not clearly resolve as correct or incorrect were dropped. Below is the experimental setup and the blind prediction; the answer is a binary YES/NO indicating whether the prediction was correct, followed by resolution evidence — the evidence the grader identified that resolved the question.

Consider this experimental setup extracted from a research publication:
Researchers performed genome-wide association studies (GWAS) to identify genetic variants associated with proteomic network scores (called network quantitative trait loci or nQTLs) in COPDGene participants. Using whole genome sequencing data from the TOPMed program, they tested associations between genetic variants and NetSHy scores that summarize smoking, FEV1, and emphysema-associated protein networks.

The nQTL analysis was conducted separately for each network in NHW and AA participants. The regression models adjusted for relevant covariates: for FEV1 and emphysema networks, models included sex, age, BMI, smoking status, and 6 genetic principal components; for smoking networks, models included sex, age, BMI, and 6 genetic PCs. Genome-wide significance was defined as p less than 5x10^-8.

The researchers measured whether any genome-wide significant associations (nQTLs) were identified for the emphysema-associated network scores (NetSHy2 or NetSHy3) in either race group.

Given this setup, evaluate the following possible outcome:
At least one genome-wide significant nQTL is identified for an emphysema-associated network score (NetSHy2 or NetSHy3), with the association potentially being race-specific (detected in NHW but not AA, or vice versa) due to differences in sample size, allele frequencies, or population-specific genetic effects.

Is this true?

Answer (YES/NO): YES